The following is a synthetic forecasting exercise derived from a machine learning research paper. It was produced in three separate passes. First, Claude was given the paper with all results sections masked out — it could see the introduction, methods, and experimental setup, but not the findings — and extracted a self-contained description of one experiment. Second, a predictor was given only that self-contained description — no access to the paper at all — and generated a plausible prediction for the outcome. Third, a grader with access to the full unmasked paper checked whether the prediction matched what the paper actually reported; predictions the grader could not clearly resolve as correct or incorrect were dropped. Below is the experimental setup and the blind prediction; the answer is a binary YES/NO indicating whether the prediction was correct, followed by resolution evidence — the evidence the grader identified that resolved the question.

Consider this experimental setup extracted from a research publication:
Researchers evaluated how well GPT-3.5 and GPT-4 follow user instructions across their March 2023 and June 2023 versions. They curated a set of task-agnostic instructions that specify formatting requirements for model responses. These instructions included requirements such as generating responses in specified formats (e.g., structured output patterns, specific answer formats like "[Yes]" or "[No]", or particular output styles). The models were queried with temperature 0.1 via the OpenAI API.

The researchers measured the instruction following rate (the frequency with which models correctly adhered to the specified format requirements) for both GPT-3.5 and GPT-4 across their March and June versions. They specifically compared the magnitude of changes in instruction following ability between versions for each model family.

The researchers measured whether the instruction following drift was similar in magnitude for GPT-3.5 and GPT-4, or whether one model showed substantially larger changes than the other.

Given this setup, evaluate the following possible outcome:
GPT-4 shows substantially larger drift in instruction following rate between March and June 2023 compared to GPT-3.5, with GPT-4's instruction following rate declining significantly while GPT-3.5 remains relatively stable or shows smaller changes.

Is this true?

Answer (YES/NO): YES